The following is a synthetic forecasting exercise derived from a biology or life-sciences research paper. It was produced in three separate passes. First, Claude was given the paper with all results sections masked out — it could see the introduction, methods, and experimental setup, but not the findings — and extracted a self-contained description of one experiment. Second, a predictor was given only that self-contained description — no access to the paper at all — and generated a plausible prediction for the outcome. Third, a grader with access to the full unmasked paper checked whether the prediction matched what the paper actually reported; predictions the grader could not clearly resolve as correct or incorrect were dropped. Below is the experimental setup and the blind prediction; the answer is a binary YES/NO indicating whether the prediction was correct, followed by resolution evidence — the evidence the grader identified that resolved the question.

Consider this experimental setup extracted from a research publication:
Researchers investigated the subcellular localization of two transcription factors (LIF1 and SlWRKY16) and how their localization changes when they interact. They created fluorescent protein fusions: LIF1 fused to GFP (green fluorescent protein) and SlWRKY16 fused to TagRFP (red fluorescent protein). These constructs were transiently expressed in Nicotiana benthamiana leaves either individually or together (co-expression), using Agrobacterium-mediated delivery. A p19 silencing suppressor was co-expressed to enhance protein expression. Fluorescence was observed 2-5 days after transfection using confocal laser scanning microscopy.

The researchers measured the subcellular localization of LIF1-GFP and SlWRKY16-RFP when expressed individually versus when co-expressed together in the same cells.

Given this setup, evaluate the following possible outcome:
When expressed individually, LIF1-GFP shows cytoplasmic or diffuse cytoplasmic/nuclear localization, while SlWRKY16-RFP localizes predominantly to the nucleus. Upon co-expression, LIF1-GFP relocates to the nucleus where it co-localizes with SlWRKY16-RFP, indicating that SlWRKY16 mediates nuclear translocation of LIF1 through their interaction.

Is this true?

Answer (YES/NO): NO